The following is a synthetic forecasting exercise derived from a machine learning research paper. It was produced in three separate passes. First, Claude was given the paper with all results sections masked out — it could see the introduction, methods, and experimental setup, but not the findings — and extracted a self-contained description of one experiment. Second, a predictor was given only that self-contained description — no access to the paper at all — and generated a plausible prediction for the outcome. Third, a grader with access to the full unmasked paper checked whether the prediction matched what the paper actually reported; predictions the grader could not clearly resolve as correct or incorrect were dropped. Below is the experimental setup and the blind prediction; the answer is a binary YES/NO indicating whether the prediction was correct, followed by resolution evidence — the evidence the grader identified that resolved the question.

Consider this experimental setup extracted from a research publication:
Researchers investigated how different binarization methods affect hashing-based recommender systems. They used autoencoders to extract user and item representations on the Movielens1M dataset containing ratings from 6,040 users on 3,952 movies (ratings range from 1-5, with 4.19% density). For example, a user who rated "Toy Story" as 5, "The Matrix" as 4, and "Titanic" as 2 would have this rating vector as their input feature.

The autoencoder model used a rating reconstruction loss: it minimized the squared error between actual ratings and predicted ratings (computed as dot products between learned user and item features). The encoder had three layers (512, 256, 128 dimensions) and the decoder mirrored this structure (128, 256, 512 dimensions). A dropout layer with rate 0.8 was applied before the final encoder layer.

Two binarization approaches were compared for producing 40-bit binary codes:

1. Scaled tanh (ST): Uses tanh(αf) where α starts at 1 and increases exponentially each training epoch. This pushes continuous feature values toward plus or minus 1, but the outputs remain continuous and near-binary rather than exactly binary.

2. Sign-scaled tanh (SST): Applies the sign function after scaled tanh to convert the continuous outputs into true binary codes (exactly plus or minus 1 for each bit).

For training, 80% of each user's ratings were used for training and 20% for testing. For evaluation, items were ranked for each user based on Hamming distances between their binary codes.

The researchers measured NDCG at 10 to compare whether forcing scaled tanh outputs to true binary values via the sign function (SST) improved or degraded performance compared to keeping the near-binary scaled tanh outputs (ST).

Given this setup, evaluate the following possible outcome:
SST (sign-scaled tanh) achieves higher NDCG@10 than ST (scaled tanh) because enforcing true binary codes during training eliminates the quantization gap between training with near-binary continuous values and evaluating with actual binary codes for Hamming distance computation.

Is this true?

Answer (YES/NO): NO